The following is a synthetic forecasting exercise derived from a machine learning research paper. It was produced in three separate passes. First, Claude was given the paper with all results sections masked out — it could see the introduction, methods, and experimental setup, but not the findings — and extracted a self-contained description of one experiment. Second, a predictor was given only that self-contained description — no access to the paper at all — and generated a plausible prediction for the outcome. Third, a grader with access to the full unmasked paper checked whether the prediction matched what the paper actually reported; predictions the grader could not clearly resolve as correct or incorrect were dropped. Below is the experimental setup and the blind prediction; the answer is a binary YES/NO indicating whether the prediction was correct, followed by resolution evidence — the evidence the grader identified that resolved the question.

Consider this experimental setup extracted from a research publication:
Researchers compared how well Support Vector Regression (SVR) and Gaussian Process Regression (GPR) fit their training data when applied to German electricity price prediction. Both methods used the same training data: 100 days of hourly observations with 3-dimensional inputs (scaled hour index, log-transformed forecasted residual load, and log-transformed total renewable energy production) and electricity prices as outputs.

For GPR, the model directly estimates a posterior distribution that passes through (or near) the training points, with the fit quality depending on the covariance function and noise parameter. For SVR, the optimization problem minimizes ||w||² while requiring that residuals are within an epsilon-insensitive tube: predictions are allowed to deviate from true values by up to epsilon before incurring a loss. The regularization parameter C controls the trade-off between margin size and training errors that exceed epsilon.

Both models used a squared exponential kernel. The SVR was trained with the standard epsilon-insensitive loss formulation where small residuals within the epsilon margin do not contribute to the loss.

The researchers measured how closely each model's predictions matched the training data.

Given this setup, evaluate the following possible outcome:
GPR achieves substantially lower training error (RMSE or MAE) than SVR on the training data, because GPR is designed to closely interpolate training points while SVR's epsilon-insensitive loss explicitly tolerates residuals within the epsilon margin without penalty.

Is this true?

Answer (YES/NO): YES